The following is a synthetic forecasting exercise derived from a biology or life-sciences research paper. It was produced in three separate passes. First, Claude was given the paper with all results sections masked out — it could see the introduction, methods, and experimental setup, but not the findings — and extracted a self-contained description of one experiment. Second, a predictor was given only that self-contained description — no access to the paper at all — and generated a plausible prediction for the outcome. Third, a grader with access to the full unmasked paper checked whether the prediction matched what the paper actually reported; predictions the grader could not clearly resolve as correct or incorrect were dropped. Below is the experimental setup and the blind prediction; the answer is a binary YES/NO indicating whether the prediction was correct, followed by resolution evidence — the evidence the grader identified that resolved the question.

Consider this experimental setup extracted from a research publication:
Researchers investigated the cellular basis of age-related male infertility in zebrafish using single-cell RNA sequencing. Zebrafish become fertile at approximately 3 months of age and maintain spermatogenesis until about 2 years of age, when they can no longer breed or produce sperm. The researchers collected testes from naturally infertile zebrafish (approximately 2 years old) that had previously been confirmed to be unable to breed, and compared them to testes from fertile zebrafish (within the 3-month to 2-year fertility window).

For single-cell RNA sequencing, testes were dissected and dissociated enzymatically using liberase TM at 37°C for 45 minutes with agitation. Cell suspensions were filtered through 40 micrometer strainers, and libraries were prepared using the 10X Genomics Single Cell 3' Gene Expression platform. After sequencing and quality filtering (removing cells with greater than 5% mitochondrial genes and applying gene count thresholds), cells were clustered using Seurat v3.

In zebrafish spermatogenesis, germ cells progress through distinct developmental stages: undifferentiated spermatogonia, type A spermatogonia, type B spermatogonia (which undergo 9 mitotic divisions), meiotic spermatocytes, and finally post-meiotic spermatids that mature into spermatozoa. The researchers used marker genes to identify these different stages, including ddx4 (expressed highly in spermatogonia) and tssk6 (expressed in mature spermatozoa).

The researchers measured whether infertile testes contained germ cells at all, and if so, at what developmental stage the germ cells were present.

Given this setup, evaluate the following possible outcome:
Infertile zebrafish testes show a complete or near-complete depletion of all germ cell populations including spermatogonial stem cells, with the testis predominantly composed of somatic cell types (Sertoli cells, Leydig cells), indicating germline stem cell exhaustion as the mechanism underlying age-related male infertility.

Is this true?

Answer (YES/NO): NO